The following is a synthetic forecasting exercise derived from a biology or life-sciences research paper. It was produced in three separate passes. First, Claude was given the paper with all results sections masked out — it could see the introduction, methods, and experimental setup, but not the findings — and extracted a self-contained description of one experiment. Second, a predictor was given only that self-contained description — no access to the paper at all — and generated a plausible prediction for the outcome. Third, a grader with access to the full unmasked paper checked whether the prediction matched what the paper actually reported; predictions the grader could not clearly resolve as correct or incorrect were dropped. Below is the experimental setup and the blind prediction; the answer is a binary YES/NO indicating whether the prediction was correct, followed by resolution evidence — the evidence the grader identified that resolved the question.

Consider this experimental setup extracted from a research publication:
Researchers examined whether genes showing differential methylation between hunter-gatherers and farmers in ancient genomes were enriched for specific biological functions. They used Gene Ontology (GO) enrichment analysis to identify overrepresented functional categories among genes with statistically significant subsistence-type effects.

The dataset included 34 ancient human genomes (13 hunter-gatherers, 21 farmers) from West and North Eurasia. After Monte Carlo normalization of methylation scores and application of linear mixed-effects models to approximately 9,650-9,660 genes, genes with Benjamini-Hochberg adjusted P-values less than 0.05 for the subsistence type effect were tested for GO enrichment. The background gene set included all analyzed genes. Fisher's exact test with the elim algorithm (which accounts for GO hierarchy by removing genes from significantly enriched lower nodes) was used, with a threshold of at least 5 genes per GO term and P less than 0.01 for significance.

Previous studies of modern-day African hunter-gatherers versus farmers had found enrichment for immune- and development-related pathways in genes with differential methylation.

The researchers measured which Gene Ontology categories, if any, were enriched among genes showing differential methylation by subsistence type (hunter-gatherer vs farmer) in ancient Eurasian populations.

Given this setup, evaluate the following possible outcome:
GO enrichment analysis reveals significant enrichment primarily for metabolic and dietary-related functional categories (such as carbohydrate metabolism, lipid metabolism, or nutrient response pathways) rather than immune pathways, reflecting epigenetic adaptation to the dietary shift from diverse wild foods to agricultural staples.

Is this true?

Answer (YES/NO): NO